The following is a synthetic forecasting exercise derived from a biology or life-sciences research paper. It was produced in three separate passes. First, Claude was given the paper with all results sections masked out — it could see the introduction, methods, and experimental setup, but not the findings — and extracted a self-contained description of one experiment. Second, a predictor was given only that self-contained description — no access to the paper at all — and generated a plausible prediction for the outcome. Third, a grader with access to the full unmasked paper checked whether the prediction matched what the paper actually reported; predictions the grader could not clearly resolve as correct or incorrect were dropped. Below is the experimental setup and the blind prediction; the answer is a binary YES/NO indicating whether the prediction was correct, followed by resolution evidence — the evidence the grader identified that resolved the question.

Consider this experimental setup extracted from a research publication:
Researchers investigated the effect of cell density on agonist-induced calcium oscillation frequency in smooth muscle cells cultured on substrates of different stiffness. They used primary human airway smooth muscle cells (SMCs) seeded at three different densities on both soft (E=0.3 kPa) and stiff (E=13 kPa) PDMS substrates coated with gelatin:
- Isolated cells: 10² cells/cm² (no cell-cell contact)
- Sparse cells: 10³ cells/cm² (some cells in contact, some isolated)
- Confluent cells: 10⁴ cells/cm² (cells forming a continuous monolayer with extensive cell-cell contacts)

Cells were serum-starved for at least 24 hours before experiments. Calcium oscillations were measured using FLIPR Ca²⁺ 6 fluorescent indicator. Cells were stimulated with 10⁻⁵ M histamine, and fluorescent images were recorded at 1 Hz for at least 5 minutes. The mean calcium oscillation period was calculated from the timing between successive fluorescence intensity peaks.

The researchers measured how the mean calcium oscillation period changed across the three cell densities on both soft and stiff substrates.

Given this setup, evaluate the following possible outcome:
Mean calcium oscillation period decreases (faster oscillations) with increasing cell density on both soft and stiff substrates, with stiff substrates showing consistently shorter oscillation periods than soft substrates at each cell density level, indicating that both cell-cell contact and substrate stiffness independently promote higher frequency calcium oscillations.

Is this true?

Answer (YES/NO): NO